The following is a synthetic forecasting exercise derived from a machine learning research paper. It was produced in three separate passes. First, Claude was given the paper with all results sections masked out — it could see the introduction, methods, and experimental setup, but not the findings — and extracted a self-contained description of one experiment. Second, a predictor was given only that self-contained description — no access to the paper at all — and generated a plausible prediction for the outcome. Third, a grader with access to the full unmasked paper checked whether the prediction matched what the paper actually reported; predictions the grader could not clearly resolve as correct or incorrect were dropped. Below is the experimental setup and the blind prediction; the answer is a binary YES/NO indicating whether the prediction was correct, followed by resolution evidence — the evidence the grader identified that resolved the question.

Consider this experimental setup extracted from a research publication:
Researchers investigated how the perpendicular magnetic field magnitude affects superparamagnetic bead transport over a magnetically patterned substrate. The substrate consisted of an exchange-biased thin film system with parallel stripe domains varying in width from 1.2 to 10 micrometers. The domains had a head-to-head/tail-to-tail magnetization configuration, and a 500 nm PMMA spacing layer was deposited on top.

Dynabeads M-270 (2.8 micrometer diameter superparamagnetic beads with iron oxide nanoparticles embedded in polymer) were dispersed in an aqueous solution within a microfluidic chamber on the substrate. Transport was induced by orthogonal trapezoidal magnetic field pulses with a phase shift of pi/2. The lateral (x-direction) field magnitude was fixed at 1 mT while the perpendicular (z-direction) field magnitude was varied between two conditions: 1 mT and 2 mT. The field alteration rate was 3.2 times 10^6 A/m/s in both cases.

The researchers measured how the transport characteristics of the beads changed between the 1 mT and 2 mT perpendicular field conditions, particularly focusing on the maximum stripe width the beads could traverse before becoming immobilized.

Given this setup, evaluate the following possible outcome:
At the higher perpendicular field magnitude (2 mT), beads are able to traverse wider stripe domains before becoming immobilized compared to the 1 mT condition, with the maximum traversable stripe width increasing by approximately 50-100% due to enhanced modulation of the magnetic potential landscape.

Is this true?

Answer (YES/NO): NO